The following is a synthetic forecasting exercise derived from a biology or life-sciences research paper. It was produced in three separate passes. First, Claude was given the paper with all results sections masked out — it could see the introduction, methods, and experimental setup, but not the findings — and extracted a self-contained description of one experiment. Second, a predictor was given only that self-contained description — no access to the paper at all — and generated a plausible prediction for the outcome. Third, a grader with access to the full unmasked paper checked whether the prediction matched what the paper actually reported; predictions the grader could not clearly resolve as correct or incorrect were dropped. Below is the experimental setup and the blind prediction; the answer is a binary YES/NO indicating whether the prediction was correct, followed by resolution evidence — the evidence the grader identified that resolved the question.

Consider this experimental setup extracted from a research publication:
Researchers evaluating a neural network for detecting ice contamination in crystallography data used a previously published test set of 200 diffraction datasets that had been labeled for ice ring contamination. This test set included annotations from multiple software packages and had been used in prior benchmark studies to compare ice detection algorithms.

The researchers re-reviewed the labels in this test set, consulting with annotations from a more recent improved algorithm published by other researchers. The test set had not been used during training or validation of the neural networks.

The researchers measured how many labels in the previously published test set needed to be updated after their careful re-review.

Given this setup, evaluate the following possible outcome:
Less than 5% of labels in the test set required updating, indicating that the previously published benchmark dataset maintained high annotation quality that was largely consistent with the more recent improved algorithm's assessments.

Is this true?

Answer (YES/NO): YES